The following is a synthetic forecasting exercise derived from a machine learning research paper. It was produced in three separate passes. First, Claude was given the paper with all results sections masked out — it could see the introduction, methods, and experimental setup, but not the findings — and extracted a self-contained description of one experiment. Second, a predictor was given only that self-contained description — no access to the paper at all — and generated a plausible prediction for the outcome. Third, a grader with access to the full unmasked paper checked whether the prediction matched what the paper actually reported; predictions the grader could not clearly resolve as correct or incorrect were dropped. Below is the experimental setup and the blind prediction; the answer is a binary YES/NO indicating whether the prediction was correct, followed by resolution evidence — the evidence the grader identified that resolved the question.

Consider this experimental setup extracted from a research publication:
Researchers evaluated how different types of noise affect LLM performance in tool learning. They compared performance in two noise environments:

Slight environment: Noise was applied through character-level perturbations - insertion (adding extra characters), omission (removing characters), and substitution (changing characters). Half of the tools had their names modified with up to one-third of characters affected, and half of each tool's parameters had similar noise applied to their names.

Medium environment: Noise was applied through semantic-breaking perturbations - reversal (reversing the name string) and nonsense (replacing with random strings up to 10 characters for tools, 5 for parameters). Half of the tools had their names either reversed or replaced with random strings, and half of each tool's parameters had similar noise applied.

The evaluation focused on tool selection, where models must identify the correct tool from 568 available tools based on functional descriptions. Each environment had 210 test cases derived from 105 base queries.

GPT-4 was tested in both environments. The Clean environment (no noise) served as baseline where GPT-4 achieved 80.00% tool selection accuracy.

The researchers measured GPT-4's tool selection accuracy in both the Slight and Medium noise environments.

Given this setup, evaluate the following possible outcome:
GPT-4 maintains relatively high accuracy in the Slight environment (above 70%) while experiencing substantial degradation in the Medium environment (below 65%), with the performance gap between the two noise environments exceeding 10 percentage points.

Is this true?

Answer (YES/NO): NO